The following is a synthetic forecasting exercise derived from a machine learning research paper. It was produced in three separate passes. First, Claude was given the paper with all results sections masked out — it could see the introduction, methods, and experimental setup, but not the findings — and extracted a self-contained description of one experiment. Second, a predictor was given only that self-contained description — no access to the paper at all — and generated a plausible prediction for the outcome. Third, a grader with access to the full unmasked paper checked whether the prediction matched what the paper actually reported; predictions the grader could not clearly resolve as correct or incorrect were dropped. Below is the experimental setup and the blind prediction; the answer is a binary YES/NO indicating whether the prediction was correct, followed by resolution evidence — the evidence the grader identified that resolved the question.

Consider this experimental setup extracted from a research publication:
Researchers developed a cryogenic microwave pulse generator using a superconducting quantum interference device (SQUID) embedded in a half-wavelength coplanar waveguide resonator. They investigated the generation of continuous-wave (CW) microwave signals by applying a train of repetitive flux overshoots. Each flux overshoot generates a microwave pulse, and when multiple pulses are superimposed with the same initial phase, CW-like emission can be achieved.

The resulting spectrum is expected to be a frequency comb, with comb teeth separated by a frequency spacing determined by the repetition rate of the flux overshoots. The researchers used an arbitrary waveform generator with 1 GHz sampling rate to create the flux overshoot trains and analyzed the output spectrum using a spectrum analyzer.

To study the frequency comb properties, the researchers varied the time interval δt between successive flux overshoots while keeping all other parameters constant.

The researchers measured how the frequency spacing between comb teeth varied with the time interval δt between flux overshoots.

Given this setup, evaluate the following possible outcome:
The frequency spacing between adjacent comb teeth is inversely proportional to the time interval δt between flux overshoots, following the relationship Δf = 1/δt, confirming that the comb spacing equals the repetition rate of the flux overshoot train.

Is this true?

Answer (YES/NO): YES